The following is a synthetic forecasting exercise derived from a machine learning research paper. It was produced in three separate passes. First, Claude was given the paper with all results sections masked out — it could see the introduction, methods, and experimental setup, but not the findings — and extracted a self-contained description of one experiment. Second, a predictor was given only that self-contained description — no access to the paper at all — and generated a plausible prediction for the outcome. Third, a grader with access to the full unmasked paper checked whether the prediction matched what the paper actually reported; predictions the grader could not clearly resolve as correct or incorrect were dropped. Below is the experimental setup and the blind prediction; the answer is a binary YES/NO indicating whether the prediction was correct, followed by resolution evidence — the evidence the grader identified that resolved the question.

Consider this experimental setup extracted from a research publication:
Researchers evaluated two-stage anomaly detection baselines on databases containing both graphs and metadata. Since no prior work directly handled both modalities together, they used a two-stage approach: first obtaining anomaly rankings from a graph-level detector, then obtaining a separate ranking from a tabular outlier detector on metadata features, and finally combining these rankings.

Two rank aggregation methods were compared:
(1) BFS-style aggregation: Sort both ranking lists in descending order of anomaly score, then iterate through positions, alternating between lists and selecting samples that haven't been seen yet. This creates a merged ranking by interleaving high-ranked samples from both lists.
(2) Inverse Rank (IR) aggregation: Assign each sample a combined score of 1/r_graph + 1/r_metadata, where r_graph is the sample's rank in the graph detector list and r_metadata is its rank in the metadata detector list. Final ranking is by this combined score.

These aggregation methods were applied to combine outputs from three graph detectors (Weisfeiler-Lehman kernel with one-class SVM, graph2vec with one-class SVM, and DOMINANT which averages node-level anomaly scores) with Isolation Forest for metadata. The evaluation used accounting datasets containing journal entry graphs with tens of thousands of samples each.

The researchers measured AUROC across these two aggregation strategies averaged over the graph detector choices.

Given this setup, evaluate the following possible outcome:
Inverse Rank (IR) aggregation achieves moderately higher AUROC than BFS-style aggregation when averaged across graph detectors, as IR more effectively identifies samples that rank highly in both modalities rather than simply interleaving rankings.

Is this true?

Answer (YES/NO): NO